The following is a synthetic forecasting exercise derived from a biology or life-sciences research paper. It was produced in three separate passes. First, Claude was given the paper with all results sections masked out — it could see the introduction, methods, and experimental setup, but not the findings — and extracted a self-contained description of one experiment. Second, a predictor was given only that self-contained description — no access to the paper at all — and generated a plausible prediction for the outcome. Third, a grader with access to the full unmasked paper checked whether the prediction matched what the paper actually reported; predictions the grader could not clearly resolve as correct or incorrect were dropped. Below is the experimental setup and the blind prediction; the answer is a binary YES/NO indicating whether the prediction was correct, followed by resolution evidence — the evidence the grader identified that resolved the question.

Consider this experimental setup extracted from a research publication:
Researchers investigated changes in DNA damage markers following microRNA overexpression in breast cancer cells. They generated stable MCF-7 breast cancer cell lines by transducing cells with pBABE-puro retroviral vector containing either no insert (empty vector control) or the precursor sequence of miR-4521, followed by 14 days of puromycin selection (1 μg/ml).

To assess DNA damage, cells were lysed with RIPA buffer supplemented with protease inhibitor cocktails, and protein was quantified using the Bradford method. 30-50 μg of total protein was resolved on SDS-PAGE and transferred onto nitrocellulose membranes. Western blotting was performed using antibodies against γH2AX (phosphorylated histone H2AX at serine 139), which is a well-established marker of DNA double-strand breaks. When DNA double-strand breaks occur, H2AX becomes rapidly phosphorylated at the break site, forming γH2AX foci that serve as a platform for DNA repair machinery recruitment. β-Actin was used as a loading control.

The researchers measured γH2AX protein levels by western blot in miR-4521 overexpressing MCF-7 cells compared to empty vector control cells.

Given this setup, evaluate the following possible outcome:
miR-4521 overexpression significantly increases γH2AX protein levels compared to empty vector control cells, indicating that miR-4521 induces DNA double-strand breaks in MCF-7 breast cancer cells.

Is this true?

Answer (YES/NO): YES